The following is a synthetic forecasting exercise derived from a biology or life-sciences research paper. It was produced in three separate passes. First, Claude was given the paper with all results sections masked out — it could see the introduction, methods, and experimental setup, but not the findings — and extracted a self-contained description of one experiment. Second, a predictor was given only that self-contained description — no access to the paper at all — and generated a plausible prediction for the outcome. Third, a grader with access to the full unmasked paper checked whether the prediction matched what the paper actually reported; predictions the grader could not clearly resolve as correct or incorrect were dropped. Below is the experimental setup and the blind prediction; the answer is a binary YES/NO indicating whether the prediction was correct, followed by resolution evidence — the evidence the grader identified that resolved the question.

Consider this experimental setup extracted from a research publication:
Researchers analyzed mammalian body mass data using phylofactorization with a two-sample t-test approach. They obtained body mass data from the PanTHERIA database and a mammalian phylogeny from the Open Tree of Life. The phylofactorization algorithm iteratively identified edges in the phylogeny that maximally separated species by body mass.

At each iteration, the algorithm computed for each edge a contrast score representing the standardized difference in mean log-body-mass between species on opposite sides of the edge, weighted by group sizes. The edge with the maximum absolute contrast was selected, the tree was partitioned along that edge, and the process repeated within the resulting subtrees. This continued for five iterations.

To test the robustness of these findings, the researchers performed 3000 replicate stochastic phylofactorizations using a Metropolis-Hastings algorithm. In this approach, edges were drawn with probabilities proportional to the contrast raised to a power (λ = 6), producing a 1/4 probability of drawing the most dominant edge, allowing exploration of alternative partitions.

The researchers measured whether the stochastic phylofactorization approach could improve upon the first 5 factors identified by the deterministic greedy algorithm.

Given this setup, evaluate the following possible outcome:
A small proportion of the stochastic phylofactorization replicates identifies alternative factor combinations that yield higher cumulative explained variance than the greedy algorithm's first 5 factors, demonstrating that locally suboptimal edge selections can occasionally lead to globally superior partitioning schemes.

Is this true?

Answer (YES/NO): NO